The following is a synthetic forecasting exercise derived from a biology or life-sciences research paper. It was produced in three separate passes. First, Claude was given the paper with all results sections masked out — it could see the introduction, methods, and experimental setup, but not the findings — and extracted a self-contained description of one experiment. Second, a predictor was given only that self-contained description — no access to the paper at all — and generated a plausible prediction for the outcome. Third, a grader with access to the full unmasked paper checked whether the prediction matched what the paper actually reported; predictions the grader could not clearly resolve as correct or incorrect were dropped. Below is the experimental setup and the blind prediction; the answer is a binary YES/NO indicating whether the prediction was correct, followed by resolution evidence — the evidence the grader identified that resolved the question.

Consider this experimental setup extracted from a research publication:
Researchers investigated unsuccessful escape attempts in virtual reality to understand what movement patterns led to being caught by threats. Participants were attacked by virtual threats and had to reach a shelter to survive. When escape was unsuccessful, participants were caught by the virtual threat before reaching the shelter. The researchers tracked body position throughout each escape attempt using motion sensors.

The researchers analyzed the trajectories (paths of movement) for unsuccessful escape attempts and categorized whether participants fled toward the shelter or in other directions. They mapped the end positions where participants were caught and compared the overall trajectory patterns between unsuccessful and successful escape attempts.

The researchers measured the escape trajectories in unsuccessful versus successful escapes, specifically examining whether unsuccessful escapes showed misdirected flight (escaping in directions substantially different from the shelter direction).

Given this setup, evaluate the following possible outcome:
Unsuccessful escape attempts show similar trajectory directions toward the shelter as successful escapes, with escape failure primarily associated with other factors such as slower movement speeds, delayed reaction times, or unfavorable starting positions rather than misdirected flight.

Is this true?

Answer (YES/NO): YES